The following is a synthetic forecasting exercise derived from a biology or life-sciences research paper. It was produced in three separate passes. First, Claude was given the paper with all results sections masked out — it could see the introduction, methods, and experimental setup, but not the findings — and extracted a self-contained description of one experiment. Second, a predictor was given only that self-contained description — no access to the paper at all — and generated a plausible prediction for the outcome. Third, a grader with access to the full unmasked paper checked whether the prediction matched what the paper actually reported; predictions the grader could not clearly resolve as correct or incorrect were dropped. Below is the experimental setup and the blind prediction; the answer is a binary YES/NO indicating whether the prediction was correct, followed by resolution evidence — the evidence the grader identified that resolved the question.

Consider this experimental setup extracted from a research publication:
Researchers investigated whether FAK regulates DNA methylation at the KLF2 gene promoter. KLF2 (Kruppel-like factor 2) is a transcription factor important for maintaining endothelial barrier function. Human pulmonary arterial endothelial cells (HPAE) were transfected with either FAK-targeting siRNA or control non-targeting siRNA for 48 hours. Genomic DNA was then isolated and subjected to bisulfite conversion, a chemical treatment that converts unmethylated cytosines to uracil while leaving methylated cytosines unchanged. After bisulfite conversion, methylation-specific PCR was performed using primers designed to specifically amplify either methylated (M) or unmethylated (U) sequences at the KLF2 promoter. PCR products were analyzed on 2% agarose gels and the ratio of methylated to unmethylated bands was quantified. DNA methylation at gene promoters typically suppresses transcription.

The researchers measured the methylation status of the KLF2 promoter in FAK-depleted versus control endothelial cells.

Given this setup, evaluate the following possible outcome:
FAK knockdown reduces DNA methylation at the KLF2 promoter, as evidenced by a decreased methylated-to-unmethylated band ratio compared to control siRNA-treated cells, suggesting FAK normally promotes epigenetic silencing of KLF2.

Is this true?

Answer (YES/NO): NO